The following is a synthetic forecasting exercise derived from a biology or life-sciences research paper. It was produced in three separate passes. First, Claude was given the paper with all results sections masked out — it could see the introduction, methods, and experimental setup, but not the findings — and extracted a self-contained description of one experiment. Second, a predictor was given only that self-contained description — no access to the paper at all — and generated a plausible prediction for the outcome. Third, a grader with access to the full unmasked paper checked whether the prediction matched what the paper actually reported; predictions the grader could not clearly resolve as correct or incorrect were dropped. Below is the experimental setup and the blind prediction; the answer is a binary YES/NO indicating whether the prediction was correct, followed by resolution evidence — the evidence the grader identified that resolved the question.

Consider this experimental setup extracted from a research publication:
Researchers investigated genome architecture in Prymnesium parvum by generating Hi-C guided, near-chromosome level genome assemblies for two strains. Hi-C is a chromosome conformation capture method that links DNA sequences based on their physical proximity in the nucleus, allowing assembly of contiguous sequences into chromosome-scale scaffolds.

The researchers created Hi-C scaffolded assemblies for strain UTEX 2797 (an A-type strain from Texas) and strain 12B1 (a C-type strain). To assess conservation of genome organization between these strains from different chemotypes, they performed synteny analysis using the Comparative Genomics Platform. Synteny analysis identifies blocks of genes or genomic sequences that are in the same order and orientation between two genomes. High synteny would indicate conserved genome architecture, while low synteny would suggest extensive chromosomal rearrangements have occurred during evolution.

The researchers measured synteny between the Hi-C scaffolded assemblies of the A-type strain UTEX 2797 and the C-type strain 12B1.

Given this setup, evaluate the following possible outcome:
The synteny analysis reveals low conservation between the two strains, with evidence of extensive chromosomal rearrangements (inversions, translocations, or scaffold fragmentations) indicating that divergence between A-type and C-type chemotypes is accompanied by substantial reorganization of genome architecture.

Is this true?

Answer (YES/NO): NO